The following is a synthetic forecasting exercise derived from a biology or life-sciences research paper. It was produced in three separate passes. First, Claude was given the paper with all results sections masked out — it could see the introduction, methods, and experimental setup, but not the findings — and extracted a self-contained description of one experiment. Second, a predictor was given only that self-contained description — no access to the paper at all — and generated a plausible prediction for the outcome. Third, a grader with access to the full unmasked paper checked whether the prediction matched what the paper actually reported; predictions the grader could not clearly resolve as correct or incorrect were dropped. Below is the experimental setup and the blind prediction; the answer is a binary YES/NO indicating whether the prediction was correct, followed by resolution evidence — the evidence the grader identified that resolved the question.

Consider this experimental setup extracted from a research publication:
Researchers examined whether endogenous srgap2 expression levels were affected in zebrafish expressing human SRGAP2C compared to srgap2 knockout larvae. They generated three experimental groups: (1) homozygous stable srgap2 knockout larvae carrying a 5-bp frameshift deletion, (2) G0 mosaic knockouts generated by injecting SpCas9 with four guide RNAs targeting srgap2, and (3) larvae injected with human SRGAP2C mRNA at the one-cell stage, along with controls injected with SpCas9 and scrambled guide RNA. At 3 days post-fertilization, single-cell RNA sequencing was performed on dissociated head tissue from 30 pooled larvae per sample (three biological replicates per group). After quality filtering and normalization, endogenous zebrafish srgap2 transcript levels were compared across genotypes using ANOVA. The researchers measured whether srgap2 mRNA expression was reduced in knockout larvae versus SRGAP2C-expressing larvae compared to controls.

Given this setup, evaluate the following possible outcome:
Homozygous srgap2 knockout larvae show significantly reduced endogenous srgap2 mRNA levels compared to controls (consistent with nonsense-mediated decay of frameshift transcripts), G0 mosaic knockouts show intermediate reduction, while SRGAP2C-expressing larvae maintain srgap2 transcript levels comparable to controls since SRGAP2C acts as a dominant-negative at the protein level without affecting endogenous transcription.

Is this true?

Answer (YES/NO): NO